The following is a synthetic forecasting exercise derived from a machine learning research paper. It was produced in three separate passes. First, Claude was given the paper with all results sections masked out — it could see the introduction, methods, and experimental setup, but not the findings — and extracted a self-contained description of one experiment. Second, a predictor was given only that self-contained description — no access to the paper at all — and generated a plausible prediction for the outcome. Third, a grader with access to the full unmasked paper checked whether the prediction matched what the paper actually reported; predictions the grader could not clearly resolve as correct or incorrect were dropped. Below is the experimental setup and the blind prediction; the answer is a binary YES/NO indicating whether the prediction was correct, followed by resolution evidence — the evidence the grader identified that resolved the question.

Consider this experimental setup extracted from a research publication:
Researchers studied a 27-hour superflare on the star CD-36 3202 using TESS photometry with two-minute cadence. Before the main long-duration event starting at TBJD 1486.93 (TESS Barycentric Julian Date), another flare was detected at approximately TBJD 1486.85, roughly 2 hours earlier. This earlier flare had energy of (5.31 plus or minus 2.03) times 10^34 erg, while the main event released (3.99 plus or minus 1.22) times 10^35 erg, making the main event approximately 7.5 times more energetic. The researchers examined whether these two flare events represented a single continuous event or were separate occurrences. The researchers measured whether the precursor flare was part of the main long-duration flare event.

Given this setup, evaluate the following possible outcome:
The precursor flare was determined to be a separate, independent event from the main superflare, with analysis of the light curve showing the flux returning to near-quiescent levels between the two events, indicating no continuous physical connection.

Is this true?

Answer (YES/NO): NO